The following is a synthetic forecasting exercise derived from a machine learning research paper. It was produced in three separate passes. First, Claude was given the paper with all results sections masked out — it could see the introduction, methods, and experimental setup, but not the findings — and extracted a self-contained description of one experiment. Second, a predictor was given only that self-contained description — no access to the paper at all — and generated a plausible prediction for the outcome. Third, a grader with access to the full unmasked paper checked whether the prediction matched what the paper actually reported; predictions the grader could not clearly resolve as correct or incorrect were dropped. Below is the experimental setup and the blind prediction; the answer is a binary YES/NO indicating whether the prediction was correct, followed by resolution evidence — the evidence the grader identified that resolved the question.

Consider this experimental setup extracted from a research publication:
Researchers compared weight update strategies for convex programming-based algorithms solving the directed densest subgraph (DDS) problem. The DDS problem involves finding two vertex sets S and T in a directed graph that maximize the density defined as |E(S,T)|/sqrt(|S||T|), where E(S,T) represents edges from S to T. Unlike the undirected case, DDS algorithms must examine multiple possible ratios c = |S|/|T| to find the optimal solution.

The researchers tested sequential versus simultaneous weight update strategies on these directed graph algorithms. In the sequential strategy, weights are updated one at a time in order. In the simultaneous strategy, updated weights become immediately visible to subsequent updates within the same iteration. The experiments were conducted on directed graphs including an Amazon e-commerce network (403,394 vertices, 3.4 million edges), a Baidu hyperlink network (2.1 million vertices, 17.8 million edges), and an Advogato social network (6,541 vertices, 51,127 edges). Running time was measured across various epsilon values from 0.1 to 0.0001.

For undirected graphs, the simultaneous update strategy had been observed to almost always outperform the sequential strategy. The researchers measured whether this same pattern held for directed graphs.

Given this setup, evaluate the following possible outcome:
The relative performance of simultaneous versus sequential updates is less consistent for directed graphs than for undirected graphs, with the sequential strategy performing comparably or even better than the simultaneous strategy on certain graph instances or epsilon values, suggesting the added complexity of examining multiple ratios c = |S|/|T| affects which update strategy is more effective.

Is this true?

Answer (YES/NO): YES